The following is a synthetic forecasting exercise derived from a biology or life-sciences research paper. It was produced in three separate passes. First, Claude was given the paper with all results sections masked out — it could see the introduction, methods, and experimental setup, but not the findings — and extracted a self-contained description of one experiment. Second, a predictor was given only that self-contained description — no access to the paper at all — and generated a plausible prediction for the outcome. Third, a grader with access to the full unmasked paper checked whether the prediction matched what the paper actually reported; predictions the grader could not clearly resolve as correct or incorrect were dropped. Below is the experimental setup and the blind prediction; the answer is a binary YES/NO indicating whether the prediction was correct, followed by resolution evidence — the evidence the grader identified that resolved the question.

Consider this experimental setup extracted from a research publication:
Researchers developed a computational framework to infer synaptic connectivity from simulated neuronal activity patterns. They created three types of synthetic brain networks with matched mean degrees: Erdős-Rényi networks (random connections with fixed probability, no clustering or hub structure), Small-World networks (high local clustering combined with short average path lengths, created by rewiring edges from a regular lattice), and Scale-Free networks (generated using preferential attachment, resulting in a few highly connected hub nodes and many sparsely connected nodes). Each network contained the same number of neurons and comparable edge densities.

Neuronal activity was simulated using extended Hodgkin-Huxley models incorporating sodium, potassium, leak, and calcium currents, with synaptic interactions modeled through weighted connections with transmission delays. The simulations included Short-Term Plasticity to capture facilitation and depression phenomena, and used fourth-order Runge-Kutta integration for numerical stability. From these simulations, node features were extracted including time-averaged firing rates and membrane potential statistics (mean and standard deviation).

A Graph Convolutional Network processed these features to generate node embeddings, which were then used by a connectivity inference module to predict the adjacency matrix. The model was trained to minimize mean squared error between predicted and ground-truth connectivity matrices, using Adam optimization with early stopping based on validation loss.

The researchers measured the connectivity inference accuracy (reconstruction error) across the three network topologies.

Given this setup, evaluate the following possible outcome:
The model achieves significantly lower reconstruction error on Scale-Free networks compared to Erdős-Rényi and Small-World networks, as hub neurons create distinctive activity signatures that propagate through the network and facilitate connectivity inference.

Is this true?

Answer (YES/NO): YES